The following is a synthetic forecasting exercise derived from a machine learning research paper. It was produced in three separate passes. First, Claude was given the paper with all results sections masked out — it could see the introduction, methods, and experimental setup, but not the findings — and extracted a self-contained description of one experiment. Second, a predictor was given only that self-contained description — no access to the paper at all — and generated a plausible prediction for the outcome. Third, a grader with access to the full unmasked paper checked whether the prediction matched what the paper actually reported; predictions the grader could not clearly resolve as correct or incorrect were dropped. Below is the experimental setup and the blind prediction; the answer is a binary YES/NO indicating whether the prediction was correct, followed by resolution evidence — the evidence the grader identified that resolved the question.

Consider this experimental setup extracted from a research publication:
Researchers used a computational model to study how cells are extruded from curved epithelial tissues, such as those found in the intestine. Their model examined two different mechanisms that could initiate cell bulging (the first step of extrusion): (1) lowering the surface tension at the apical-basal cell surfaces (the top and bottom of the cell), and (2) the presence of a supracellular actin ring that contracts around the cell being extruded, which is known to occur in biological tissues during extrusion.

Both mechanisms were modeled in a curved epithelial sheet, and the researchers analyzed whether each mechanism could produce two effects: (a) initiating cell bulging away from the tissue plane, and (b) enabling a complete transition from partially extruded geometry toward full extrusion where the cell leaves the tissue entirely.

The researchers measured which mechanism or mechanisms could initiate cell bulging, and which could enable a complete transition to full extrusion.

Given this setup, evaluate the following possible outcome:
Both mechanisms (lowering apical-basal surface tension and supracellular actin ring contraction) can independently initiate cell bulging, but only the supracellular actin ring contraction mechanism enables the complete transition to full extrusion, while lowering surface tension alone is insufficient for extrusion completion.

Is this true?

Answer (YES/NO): NO